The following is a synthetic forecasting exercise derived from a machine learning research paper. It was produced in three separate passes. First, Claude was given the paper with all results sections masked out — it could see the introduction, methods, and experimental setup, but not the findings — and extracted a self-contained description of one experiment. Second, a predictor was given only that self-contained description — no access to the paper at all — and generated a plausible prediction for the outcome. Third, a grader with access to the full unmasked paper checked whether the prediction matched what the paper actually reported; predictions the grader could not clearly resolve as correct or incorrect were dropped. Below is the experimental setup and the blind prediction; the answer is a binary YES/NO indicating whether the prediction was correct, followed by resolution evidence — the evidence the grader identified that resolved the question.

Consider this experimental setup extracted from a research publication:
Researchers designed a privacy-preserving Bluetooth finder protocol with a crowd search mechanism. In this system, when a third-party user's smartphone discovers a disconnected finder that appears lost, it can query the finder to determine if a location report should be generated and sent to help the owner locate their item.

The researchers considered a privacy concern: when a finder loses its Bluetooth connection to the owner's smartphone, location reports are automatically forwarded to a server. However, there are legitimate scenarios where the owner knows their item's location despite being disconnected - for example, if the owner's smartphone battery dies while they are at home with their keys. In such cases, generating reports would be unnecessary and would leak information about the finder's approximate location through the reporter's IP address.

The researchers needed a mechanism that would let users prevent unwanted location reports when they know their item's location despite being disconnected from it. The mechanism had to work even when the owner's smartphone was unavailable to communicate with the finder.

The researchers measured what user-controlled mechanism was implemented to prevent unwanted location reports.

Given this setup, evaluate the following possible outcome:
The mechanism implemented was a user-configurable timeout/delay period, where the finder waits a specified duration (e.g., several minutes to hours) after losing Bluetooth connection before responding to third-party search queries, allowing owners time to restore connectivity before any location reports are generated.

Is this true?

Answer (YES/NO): NO